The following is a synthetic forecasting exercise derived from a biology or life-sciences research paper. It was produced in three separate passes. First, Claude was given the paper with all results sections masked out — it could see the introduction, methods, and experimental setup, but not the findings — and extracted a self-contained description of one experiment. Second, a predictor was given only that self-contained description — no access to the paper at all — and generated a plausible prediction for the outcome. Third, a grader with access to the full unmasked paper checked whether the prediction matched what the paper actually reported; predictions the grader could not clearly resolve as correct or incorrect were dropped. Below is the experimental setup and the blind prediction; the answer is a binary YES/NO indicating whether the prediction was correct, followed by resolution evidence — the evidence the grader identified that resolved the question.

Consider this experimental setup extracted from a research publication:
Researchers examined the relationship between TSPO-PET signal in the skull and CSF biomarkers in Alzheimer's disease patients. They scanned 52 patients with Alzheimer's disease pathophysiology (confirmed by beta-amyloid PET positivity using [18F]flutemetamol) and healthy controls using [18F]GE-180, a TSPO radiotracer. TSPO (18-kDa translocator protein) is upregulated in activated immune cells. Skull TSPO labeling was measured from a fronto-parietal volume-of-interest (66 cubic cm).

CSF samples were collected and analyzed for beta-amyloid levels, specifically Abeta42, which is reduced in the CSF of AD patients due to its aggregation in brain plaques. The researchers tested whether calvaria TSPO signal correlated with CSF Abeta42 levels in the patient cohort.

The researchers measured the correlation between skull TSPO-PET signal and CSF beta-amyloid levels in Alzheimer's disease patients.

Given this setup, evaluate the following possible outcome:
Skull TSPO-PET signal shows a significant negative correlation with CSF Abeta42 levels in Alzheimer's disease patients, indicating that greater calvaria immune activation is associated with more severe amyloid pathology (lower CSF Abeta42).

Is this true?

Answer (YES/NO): YES